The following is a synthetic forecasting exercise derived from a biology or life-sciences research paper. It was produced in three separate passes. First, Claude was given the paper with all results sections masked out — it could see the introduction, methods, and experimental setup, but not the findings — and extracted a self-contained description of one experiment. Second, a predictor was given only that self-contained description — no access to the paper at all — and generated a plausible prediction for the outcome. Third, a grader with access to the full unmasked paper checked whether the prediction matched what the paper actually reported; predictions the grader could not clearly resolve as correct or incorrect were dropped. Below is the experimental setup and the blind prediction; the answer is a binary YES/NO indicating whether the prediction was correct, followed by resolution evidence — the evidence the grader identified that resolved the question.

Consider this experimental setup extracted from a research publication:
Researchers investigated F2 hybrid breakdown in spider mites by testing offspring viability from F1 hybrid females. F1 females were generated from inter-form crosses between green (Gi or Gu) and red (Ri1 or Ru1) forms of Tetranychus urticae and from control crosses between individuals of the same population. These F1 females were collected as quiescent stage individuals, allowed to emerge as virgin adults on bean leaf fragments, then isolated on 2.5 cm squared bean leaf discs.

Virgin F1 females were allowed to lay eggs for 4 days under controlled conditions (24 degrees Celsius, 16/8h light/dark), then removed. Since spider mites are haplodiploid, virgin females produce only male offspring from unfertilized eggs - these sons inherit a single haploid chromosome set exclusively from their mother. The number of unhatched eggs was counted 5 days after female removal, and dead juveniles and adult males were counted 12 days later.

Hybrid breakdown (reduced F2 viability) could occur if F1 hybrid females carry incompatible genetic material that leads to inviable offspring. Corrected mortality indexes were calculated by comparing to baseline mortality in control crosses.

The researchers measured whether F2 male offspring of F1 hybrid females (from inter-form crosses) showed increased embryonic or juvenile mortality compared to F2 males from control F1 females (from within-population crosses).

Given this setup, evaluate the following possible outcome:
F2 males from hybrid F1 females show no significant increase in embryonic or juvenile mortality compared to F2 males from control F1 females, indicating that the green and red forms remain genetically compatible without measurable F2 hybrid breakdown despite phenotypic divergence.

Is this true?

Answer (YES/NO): NO